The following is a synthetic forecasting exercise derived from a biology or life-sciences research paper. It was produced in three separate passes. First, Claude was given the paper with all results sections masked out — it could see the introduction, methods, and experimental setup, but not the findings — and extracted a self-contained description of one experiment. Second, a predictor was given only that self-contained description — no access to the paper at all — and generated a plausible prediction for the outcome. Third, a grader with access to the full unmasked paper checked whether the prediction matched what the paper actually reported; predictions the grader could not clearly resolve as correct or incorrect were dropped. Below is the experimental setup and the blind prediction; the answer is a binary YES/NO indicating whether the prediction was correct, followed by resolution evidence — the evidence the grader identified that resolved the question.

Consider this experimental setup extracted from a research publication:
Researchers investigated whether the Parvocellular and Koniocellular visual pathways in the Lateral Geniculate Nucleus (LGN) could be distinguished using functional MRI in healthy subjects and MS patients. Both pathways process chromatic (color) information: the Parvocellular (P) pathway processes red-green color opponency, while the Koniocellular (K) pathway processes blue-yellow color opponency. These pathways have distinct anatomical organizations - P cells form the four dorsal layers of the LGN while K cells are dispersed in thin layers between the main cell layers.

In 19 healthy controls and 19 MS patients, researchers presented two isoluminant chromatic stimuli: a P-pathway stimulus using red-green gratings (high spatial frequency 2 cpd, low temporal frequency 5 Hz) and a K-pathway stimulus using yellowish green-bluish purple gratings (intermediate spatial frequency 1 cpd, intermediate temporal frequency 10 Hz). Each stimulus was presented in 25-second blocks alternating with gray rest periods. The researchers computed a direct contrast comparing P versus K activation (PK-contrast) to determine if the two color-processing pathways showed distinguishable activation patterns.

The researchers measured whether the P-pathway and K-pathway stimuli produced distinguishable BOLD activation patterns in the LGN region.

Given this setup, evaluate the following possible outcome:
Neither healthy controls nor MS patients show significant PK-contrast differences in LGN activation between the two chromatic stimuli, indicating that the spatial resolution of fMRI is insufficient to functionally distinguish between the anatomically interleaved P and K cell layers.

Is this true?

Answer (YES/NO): YES